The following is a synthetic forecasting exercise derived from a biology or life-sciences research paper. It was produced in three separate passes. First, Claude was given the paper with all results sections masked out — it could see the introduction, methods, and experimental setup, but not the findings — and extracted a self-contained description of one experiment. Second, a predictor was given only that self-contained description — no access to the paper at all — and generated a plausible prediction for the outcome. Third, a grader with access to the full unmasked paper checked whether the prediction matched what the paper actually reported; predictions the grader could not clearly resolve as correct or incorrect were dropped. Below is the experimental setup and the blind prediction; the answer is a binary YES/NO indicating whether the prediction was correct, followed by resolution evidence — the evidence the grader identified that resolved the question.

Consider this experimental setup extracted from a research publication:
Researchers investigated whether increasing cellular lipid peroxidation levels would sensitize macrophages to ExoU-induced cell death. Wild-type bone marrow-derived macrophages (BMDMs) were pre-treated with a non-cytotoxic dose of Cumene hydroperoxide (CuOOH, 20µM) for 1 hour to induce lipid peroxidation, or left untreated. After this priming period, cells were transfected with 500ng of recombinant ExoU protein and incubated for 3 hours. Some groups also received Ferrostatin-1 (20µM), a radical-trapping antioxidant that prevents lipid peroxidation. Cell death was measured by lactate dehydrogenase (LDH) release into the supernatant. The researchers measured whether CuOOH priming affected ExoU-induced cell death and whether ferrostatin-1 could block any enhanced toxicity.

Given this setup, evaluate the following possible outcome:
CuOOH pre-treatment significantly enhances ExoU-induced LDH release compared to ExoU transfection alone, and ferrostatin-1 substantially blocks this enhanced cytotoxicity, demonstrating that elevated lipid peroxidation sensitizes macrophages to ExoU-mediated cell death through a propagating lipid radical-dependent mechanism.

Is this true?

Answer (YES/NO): YES